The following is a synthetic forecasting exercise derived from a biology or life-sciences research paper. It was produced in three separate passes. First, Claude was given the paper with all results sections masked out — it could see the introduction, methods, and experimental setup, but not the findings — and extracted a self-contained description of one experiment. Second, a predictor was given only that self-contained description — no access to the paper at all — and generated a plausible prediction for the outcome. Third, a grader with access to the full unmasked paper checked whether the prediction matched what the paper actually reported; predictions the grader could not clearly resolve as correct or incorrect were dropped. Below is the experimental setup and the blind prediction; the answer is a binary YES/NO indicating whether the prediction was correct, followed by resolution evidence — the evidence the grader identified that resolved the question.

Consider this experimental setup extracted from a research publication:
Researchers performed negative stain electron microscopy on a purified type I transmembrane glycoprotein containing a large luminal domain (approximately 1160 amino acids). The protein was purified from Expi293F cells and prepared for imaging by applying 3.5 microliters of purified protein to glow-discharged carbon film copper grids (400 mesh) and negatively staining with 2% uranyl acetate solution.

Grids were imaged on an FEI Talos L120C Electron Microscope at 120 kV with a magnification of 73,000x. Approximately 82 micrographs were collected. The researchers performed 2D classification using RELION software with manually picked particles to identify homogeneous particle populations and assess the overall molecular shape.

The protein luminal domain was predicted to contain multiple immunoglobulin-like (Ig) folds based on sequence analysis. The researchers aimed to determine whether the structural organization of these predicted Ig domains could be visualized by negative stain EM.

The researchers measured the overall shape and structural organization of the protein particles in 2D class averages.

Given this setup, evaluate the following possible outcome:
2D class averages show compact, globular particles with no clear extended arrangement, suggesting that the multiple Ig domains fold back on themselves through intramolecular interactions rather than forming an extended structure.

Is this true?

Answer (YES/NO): NO